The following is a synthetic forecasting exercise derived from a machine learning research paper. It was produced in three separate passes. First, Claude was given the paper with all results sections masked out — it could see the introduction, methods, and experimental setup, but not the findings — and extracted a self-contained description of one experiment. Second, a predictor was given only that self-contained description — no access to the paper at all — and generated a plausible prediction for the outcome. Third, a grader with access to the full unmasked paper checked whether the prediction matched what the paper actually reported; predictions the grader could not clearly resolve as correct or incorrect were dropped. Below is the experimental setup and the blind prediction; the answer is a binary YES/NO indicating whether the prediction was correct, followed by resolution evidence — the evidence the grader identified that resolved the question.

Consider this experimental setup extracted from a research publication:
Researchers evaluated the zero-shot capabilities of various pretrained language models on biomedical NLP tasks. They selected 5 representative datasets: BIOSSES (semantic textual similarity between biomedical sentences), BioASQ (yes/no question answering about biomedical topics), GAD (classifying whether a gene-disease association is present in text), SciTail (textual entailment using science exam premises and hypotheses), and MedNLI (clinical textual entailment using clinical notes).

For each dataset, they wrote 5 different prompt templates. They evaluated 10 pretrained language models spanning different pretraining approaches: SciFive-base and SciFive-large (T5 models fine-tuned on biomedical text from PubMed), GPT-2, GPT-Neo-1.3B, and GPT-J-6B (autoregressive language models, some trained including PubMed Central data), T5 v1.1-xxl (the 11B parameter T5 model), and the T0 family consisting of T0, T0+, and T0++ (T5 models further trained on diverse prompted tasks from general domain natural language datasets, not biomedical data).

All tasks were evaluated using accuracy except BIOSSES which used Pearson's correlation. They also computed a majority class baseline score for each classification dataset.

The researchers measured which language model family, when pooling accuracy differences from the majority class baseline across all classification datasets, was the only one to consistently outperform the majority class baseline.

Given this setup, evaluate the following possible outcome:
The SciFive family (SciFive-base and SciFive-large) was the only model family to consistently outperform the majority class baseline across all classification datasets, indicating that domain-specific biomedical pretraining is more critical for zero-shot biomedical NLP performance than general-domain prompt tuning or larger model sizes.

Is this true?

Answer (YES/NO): NO